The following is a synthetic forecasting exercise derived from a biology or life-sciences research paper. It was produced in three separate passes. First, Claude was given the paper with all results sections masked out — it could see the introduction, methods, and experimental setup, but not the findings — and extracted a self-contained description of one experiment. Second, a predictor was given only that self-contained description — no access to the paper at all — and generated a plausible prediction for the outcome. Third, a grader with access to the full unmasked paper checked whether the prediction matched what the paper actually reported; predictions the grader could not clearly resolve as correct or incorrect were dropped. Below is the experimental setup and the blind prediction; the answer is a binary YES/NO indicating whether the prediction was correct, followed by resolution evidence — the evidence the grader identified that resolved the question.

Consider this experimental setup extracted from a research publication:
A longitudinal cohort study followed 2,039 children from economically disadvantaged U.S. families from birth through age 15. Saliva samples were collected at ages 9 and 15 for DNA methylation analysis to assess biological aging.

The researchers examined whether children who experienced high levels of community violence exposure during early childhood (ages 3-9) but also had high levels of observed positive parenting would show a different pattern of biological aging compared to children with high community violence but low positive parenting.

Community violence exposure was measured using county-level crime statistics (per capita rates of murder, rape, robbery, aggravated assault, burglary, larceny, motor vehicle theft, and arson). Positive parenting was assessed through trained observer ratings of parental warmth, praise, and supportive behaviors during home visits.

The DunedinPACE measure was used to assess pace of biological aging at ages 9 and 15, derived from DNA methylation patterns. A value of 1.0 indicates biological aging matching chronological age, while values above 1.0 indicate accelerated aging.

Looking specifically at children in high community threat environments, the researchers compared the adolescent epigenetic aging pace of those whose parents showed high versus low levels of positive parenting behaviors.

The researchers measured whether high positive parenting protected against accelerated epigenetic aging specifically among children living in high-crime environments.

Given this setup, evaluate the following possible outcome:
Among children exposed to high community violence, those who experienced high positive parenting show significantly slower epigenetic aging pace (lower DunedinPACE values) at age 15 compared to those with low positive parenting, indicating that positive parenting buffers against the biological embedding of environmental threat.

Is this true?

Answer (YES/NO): NO